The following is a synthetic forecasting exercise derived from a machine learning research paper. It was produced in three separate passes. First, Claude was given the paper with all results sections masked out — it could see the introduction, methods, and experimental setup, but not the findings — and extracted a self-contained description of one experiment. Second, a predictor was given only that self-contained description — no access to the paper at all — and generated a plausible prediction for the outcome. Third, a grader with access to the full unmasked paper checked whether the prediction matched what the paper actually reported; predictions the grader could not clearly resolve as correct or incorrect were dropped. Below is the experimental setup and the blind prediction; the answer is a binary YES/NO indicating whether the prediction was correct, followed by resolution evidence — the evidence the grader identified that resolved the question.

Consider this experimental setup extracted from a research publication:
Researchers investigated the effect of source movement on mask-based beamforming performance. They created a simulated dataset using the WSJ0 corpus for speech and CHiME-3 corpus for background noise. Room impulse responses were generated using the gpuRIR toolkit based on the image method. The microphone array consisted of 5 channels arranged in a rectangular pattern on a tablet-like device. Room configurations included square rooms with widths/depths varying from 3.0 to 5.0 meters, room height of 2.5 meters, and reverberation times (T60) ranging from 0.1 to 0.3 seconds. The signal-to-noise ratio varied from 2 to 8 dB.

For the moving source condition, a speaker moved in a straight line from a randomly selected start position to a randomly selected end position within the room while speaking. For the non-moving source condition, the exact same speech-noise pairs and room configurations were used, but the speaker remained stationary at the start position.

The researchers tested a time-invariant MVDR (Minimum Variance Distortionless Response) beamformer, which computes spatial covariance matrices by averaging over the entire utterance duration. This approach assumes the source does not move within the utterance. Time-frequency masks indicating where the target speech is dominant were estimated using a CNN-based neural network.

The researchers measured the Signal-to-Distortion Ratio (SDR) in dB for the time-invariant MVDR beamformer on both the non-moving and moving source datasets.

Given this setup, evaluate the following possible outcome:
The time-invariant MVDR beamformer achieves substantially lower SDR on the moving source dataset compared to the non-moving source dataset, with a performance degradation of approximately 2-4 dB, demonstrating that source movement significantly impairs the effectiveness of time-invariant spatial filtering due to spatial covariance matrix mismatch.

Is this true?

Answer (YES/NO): YES